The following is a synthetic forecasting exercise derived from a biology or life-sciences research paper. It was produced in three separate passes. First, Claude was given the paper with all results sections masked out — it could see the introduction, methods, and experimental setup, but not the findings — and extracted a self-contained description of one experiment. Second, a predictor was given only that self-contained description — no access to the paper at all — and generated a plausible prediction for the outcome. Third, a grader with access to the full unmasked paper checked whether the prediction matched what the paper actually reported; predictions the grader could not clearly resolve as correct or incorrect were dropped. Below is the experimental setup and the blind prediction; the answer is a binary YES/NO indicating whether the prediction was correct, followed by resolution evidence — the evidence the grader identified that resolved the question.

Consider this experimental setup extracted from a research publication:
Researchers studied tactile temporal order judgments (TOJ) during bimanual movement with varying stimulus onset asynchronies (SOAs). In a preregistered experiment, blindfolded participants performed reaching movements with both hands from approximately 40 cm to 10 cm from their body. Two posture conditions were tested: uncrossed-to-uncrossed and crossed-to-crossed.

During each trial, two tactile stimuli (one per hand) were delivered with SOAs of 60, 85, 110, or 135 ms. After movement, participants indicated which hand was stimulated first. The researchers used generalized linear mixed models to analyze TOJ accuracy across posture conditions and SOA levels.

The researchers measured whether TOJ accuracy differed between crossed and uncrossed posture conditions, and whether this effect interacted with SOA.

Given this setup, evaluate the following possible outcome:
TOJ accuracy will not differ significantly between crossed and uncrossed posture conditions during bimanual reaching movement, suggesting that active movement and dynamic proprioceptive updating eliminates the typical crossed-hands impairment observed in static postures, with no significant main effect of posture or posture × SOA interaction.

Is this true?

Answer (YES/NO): NO